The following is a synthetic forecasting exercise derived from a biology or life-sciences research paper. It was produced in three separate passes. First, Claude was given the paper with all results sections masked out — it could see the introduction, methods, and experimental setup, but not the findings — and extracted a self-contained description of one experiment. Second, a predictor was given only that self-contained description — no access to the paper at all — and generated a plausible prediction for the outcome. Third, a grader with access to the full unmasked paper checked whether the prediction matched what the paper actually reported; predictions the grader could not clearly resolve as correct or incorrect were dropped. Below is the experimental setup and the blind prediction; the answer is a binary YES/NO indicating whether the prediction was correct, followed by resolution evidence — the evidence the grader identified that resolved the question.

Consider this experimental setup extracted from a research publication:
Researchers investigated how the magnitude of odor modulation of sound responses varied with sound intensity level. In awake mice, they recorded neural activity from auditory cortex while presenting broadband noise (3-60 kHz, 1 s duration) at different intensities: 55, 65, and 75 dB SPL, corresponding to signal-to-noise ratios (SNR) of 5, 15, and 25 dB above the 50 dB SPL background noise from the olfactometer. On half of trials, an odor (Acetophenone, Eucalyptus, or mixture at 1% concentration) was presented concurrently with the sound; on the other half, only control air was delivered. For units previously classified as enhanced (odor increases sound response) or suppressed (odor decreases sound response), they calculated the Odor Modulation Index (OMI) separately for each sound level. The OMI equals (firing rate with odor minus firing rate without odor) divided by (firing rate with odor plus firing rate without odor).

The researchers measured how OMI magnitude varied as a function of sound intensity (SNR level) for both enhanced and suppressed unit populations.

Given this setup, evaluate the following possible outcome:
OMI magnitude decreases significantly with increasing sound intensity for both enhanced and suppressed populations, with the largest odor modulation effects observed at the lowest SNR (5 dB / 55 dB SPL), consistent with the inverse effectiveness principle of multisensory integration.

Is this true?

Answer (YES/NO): NO